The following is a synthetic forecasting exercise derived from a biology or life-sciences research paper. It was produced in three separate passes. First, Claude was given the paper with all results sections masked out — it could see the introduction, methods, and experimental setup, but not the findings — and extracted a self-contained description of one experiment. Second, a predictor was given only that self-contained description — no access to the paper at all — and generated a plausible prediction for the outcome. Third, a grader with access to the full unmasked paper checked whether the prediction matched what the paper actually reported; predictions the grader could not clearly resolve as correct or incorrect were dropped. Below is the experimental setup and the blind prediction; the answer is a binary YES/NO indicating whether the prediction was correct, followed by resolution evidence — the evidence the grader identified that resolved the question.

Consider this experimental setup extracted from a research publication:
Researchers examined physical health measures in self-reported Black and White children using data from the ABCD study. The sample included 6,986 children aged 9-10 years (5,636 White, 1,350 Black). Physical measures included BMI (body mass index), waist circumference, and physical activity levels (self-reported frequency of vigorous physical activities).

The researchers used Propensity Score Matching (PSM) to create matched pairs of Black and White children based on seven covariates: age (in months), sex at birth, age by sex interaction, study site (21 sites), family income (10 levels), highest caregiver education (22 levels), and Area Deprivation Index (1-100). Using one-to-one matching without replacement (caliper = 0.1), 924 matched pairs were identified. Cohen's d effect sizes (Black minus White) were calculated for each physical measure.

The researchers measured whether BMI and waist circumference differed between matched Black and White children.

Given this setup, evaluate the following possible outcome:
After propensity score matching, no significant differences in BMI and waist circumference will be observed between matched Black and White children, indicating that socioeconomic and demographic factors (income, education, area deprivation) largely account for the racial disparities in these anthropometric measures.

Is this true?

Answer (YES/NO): NO